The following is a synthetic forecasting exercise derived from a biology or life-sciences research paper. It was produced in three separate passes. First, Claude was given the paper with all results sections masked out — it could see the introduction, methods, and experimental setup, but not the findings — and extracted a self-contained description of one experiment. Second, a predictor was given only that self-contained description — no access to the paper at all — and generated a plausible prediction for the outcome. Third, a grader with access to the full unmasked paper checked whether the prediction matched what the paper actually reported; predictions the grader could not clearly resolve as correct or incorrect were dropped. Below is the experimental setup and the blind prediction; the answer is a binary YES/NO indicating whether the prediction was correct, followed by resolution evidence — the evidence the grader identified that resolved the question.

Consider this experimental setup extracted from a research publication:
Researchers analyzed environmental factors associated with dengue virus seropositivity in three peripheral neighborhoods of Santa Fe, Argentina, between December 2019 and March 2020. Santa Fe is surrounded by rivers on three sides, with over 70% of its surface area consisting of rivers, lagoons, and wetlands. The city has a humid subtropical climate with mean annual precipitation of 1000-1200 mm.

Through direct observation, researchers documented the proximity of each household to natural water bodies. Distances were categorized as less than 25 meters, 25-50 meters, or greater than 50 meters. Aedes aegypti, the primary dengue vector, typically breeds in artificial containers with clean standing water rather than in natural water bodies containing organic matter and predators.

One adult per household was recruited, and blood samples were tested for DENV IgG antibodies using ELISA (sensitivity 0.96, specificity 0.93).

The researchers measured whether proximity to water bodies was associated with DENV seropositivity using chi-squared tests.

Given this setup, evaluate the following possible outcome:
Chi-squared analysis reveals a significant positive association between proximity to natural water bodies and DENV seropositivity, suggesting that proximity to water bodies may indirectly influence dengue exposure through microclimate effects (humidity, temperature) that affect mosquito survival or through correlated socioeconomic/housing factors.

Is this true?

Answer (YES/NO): NO